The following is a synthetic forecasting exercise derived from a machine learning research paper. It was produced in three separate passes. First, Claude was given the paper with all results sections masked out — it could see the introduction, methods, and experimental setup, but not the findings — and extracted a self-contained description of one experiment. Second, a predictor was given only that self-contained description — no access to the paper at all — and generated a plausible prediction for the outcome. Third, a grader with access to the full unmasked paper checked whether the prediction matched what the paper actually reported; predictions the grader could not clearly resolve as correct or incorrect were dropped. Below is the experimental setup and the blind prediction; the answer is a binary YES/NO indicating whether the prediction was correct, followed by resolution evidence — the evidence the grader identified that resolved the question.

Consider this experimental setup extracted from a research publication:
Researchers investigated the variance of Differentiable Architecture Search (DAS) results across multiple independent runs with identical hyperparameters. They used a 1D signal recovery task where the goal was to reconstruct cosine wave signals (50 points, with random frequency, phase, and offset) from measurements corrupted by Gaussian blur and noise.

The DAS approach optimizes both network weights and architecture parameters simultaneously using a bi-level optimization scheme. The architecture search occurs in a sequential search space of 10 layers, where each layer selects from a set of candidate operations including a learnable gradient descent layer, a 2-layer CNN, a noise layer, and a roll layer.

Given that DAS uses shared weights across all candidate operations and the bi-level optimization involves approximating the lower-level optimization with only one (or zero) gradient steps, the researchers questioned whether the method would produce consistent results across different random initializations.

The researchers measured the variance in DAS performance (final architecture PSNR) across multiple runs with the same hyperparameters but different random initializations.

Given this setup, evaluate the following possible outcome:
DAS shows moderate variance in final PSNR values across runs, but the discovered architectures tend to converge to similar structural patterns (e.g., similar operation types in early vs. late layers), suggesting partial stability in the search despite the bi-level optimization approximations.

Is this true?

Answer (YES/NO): NO